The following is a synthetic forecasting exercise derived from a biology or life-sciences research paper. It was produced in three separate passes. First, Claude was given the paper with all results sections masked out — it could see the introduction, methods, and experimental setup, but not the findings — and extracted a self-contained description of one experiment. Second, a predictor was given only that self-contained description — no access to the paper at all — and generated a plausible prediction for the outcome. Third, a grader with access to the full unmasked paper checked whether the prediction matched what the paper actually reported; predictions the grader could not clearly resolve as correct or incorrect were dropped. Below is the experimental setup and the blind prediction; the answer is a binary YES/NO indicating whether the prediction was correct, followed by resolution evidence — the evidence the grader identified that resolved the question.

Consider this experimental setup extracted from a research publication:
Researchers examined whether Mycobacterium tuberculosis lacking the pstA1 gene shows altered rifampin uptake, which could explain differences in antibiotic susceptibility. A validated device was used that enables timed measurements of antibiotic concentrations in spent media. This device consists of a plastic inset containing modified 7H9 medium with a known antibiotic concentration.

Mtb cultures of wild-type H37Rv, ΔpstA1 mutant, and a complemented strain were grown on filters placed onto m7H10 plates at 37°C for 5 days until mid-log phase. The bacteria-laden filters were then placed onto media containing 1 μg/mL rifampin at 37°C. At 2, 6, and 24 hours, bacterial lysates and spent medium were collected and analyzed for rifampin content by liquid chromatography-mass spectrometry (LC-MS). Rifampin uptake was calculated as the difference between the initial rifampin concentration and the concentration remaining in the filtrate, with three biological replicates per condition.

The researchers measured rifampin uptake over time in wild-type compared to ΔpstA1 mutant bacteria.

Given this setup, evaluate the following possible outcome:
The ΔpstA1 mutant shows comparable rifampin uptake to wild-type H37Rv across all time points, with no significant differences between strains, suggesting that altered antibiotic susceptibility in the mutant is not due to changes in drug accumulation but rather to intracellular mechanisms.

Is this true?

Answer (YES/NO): NO